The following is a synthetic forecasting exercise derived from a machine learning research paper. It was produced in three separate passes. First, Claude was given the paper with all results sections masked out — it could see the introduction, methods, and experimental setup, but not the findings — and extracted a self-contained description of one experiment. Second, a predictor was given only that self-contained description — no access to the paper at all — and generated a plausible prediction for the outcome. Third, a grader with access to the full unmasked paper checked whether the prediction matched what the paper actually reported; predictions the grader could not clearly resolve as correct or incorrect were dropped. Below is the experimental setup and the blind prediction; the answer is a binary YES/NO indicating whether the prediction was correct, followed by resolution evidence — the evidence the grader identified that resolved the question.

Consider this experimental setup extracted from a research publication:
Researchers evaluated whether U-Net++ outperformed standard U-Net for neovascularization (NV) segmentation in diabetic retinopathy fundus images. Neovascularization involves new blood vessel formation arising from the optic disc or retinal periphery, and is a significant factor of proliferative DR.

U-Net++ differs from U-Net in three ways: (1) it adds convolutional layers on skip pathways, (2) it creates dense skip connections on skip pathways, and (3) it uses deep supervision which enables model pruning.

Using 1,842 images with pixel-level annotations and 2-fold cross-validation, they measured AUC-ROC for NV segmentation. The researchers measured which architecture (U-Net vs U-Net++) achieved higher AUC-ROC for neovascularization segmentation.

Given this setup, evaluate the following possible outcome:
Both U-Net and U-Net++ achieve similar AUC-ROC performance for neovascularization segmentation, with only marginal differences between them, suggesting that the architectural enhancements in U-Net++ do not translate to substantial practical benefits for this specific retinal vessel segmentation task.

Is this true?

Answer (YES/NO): NO